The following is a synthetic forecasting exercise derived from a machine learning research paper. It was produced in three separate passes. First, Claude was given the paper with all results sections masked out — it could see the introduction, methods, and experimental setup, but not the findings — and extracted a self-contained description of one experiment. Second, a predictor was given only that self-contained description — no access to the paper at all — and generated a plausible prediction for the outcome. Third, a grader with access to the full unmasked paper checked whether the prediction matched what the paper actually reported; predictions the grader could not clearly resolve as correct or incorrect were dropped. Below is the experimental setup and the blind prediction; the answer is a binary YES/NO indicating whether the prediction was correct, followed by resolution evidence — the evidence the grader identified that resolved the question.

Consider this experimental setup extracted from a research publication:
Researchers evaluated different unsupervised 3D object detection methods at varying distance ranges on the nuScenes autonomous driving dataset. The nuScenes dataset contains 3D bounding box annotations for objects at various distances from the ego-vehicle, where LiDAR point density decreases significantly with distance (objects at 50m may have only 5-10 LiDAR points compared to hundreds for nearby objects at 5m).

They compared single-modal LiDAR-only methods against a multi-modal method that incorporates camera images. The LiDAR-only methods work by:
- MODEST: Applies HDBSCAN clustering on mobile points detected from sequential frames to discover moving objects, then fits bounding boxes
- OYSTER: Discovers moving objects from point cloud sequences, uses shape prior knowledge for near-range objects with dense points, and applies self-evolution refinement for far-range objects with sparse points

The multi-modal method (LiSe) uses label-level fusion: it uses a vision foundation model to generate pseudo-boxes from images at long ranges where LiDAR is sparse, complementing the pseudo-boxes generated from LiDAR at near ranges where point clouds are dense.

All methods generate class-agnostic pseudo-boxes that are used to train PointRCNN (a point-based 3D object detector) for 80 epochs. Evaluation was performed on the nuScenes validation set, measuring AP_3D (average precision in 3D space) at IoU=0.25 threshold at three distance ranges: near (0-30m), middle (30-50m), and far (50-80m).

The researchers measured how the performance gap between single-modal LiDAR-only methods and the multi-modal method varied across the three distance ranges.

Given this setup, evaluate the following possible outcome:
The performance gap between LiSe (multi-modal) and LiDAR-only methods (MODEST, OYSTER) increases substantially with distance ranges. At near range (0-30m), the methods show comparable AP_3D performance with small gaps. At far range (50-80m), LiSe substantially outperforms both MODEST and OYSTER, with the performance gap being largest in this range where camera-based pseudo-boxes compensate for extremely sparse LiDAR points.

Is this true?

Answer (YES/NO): NO